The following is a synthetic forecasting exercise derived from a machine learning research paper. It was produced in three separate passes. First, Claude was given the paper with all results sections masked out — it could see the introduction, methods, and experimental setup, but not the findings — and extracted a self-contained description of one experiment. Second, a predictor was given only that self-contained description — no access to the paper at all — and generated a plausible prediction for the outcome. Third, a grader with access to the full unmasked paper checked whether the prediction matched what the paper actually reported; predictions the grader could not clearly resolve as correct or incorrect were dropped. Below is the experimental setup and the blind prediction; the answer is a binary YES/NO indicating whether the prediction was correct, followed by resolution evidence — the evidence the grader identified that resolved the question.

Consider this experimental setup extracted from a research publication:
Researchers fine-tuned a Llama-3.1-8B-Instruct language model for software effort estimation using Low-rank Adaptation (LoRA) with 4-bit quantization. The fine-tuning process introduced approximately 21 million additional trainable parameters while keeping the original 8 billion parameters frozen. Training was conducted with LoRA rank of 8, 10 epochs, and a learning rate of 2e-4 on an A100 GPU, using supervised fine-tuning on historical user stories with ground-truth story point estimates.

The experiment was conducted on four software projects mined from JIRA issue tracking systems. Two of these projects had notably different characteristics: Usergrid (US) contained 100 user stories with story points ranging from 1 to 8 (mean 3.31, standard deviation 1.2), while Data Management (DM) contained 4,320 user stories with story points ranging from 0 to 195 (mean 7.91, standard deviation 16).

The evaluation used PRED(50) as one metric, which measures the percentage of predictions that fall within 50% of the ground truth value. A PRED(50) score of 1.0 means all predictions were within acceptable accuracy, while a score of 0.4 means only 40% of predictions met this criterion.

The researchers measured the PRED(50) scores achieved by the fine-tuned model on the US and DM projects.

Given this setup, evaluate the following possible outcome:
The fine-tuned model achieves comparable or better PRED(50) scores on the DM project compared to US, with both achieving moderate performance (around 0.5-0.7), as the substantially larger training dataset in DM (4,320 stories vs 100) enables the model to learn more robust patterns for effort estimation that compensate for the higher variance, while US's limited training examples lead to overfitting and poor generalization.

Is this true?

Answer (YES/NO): NO